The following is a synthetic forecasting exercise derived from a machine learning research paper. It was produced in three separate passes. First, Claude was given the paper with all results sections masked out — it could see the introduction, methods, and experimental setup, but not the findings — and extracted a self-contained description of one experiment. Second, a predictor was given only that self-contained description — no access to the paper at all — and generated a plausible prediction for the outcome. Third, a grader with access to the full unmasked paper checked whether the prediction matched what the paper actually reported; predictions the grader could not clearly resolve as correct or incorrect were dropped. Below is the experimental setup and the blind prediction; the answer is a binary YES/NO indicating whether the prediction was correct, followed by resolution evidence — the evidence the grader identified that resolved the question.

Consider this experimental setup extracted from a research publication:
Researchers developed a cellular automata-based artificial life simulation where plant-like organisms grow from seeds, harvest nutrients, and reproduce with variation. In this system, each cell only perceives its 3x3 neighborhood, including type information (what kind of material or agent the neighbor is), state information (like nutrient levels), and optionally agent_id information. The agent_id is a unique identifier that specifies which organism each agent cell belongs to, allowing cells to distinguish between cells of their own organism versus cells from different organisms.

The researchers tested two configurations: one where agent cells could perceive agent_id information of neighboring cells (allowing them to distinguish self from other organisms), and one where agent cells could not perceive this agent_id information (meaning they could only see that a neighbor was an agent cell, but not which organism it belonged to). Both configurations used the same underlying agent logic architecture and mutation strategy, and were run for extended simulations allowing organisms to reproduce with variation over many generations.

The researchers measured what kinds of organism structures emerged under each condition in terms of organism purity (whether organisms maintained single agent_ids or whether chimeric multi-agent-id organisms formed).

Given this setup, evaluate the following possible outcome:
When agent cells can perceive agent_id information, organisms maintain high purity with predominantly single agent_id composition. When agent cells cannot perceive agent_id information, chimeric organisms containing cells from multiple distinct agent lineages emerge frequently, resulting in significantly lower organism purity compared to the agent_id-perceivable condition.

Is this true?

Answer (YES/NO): YES